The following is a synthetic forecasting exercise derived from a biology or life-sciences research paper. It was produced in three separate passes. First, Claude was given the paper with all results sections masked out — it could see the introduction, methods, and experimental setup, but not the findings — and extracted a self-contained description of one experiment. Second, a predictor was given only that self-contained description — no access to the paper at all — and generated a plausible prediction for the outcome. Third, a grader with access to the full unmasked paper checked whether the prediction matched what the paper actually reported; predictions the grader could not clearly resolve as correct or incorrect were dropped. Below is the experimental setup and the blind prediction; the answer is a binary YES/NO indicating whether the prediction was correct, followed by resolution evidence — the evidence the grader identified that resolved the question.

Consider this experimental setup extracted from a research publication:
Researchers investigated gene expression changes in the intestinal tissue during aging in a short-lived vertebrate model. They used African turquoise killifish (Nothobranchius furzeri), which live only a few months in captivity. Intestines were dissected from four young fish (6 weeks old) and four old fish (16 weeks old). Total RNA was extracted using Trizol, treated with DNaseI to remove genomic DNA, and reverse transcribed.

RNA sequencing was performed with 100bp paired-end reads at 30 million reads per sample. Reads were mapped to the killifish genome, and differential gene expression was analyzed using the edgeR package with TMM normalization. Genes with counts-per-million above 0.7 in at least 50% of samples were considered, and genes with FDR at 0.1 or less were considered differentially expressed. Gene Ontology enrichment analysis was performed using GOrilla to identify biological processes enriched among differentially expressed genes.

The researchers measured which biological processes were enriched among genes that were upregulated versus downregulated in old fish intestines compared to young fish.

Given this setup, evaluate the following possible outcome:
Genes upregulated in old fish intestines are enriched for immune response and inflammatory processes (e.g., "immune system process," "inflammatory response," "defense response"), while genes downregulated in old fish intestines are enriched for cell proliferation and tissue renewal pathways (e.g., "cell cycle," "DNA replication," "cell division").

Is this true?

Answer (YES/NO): YES